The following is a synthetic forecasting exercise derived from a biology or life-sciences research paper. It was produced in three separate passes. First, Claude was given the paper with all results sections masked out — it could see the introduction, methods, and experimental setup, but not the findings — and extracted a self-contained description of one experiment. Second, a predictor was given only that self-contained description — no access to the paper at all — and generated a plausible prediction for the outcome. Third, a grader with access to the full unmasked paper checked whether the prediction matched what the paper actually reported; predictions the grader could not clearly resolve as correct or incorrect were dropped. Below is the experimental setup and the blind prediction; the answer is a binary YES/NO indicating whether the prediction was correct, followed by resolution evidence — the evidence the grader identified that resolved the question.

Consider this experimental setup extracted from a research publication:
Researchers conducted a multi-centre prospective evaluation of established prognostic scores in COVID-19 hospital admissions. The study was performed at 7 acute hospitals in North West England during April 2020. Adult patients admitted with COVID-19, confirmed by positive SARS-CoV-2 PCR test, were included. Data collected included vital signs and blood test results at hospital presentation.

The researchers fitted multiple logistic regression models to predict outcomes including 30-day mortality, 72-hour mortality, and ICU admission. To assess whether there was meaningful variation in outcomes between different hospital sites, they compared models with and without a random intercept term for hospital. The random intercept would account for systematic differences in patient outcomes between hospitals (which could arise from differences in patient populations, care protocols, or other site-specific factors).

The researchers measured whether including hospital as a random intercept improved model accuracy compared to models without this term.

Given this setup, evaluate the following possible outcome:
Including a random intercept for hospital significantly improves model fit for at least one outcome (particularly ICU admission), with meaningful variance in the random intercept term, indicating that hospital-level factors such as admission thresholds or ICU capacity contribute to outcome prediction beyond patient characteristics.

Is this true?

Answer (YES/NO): NO